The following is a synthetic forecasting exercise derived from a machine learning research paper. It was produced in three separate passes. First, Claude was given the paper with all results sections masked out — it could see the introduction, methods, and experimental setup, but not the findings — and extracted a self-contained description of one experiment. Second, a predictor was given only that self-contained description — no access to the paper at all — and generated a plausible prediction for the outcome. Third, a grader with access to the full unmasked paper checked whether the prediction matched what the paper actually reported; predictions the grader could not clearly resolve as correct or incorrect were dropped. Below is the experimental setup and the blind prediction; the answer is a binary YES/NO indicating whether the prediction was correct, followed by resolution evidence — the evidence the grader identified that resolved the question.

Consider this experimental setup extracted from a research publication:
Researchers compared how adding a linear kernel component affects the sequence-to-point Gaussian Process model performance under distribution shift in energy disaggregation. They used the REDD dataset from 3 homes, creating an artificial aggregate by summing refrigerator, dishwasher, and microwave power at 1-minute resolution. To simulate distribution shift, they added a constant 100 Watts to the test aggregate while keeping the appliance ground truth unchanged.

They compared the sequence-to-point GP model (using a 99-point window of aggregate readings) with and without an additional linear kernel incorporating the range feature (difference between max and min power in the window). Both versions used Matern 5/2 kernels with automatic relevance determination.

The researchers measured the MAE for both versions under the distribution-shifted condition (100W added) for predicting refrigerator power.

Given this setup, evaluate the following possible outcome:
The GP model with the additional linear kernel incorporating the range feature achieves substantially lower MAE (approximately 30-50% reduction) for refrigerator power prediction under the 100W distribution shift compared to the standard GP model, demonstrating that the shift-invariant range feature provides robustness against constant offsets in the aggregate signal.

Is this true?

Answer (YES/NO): NO